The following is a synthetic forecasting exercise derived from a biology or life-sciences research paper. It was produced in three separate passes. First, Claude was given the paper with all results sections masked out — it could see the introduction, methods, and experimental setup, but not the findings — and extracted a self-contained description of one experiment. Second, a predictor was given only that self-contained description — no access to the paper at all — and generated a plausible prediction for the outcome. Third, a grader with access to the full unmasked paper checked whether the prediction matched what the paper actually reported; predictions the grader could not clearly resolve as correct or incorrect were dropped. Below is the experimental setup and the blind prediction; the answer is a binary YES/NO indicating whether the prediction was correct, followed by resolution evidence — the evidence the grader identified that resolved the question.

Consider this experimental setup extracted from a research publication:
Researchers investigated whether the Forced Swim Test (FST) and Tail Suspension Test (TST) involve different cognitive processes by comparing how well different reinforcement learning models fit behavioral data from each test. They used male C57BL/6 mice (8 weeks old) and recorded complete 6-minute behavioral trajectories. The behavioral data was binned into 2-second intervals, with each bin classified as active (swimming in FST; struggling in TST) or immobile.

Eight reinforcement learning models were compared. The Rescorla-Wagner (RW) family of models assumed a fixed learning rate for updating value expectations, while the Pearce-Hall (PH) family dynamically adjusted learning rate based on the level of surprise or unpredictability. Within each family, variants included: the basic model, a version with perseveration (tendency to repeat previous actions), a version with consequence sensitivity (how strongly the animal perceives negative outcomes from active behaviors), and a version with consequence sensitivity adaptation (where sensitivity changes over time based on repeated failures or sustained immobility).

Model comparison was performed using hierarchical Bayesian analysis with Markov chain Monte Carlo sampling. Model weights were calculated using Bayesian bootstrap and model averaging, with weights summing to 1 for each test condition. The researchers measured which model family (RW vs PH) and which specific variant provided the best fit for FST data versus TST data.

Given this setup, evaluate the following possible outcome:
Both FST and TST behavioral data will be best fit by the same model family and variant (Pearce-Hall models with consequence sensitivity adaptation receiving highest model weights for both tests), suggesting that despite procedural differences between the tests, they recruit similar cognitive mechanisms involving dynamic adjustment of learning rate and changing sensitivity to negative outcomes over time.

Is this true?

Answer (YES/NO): NO